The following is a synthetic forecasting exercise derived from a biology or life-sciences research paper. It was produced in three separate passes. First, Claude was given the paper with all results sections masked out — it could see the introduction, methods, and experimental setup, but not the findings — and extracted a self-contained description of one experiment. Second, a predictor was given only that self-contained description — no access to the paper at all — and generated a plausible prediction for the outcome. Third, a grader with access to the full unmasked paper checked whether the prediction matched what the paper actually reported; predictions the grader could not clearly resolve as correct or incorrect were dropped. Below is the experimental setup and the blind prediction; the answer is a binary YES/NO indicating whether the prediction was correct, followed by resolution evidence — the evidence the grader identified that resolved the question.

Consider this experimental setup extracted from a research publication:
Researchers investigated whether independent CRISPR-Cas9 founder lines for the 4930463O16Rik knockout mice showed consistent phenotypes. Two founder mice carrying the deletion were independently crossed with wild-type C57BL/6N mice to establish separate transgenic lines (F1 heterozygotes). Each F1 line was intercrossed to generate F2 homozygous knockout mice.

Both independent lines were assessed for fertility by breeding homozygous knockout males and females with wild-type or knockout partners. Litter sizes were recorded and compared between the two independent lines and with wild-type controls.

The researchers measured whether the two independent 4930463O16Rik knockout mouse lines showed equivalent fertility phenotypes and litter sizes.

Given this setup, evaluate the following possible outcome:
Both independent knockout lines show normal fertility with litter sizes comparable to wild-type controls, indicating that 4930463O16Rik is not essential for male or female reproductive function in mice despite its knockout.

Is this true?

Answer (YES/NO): YES